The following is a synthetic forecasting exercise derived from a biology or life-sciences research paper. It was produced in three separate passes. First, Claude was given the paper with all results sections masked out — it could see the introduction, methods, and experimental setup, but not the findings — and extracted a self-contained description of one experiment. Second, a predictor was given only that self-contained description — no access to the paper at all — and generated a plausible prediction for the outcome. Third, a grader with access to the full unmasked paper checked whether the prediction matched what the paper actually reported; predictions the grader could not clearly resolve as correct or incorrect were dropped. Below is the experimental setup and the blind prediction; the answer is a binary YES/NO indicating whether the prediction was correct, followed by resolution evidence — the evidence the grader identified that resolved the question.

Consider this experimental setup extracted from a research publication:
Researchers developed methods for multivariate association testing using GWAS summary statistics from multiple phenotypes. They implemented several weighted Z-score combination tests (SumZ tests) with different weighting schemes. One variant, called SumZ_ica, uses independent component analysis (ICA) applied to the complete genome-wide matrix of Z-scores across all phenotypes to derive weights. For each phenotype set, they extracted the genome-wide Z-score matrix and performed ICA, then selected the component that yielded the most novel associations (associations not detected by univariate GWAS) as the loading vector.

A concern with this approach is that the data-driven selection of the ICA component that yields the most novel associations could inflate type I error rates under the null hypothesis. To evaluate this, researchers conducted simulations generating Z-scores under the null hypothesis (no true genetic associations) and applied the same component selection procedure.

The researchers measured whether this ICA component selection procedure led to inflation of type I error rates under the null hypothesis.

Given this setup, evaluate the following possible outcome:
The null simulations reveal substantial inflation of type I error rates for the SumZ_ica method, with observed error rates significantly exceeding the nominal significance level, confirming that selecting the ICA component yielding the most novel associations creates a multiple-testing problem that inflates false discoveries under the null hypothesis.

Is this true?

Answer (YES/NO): NO